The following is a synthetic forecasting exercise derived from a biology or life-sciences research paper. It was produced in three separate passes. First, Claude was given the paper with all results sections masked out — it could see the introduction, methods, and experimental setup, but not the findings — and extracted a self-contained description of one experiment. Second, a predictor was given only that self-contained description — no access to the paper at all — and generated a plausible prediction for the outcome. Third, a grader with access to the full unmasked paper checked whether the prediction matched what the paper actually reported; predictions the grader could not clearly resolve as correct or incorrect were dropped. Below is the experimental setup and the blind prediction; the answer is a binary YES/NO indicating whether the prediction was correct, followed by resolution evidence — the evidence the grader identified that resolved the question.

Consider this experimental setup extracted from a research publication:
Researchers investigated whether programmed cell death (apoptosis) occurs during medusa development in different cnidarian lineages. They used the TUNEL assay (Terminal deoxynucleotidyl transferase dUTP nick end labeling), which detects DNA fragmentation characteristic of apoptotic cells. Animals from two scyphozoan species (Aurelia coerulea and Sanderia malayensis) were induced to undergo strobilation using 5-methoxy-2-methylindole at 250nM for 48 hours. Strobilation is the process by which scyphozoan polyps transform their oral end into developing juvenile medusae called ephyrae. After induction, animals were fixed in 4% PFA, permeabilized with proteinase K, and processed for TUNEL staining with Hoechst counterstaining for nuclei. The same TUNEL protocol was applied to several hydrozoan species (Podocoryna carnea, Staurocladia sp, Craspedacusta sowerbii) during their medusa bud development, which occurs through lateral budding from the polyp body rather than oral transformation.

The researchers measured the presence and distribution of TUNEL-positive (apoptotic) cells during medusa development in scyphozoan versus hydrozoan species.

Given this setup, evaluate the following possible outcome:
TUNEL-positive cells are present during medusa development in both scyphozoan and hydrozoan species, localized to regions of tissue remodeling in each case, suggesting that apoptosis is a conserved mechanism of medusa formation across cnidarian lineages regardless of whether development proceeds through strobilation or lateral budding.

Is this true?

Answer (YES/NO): NO